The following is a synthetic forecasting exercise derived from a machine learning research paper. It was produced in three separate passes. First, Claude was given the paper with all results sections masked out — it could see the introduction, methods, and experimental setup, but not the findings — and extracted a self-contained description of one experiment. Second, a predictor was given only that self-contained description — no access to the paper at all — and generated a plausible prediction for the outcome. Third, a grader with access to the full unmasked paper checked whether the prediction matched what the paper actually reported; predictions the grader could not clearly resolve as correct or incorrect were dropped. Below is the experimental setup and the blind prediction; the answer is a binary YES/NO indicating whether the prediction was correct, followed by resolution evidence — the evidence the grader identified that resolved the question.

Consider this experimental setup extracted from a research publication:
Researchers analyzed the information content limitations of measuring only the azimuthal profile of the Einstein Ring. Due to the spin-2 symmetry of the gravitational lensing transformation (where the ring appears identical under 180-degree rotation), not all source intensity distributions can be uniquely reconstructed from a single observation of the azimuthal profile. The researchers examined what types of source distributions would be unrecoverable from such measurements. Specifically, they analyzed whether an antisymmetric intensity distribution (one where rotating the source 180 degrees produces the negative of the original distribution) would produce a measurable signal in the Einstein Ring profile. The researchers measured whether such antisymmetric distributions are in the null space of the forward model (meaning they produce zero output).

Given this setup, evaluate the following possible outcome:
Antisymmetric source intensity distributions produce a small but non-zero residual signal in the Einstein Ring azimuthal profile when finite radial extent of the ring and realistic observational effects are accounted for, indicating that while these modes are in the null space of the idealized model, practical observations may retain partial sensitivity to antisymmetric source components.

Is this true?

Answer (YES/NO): NO